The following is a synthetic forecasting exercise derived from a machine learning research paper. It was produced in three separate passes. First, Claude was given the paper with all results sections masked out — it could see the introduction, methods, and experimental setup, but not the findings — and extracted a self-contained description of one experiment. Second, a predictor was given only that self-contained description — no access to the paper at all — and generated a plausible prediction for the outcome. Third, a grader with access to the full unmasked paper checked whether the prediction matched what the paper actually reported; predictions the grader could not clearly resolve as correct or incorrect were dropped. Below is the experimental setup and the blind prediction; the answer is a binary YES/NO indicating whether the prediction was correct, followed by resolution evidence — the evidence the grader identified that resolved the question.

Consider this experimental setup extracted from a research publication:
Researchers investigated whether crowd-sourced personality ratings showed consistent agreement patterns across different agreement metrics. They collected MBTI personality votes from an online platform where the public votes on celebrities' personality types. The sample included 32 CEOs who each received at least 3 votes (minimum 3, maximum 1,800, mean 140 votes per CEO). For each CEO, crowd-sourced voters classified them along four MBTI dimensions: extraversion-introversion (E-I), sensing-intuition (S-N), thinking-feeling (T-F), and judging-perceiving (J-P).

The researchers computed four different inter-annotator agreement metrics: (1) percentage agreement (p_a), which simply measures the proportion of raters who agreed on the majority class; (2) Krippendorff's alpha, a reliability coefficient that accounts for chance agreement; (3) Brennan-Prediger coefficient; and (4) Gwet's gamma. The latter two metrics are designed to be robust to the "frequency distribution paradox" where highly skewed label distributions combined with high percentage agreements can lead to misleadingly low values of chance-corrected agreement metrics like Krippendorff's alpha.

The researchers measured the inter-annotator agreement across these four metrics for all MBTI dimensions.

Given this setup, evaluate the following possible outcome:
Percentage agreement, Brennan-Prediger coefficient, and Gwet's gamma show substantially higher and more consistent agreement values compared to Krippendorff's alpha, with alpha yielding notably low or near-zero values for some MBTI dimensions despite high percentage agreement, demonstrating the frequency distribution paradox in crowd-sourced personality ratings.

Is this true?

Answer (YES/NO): YES